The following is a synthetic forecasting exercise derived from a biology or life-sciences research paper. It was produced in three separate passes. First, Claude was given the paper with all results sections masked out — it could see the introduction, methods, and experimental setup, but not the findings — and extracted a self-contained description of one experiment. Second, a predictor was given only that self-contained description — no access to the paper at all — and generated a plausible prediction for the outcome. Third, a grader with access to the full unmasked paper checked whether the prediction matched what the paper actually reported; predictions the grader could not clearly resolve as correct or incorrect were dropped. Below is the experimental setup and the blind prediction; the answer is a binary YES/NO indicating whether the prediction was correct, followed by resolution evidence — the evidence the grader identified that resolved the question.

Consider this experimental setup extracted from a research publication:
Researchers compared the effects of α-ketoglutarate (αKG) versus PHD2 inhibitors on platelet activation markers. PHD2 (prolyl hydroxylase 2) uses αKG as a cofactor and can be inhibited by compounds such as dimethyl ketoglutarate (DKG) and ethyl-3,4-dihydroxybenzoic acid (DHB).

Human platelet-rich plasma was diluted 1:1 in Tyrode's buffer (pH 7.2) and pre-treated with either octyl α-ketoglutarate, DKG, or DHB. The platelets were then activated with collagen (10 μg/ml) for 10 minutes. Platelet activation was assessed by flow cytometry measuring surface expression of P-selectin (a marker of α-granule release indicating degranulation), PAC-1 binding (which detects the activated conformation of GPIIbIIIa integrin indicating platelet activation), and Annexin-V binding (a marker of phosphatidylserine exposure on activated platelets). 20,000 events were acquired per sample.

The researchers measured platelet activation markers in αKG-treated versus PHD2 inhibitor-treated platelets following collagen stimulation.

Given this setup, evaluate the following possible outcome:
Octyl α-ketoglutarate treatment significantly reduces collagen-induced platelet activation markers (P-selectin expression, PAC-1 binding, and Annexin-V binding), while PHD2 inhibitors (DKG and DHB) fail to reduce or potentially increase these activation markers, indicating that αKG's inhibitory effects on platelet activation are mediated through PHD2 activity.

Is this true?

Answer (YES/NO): YES